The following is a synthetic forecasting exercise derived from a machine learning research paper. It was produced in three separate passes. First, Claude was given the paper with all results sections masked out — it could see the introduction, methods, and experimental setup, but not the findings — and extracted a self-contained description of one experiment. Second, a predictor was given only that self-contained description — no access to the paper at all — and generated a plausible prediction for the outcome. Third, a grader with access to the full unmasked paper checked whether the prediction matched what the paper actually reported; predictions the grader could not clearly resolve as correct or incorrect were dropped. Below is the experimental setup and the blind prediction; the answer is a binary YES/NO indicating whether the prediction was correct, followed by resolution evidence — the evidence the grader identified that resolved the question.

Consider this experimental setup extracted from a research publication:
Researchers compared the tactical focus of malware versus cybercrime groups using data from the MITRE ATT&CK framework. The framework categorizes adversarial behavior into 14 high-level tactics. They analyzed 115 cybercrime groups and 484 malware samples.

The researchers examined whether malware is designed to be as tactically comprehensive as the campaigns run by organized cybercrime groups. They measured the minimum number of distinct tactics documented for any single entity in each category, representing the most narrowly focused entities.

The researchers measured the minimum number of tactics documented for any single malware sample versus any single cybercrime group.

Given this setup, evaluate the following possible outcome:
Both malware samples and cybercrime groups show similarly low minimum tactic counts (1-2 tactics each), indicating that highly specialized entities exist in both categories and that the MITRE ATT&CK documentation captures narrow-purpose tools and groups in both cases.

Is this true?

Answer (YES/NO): YES